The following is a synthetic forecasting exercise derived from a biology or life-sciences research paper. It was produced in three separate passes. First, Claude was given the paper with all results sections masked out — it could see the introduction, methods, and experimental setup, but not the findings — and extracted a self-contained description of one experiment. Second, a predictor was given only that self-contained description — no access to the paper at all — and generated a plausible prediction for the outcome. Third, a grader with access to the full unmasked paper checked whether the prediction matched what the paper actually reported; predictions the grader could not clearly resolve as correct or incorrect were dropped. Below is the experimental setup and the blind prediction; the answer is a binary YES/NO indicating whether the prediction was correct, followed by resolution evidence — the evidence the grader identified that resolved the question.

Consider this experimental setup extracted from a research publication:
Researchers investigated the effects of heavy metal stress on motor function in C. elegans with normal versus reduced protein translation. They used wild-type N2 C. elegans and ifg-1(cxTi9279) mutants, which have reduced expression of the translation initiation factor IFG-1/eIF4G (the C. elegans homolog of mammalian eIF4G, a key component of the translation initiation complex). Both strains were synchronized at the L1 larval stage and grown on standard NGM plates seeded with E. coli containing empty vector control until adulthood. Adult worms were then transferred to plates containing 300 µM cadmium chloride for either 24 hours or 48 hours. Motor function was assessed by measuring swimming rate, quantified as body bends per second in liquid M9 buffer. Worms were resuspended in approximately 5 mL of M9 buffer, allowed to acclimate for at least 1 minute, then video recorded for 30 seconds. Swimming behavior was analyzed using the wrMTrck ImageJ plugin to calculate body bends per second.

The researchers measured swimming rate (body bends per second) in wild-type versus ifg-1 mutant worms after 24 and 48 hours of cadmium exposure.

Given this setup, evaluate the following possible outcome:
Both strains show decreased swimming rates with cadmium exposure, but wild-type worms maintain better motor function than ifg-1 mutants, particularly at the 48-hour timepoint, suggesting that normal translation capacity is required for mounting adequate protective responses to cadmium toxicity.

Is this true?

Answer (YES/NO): NO